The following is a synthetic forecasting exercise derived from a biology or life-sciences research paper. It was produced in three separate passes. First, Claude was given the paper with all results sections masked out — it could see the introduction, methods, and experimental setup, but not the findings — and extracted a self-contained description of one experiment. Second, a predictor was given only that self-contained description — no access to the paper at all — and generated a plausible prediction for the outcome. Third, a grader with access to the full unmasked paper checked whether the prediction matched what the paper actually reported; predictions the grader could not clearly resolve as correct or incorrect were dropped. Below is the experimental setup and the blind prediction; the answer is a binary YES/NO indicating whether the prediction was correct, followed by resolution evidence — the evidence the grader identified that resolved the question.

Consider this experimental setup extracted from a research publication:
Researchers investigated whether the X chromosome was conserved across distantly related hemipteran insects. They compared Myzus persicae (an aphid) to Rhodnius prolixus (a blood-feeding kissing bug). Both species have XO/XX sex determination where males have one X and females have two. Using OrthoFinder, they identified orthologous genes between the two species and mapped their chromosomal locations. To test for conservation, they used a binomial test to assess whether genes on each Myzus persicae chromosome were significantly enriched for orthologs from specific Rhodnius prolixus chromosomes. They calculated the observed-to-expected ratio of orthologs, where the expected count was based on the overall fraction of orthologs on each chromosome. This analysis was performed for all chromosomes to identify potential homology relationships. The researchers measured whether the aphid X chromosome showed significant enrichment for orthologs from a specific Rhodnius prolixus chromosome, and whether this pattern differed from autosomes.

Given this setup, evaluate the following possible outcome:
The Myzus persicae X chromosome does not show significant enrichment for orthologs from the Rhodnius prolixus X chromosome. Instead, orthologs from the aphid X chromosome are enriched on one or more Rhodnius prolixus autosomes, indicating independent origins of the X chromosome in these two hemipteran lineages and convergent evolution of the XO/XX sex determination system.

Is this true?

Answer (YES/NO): NO